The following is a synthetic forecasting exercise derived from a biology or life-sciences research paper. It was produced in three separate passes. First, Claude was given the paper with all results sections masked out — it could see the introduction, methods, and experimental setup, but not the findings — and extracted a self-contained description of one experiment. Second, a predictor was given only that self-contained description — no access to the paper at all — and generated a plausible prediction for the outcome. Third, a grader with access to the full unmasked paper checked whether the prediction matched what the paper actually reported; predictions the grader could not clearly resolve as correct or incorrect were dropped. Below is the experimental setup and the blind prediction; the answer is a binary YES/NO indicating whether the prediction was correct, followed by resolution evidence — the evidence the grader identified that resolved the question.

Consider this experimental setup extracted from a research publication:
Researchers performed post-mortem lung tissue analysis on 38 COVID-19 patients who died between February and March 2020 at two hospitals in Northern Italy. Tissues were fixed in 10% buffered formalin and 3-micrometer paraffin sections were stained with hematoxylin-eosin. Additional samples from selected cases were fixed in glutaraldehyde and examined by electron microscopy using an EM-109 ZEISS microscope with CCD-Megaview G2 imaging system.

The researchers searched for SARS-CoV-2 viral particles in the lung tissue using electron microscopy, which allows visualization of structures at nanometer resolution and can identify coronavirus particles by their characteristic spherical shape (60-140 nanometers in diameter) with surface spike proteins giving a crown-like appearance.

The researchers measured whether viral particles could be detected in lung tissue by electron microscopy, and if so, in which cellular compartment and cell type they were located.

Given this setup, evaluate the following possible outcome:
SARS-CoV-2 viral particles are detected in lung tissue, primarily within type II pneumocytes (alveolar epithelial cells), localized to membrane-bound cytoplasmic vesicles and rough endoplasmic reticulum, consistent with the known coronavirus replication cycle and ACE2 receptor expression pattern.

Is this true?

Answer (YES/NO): NO